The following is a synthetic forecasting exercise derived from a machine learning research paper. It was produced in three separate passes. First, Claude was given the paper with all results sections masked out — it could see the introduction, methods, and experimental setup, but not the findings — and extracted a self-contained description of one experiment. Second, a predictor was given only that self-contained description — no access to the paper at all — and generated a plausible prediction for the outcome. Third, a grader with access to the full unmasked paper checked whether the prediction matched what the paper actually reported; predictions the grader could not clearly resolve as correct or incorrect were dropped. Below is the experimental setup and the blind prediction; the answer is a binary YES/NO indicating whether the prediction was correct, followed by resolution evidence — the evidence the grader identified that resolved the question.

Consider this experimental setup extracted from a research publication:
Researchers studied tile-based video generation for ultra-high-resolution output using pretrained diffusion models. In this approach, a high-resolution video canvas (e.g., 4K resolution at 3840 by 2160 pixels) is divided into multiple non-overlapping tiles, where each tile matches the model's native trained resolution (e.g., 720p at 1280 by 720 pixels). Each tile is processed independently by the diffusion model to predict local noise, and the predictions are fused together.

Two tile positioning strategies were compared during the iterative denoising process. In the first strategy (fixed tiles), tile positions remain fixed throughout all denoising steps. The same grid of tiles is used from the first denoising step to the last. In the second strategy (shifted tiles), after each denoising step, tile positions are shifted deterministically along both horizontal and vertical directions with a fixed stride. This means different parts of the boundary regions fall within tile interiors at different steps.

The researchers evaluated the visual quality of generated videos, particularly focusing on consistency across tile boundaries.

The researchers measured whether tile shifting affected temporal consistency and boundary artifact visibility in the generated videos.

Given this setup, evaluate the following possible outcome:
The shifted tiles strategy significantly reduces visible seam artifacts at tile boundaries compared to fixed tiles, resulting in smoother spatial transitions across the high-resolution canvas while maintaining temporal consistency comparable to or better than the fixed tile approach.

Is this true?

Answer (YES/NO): YES